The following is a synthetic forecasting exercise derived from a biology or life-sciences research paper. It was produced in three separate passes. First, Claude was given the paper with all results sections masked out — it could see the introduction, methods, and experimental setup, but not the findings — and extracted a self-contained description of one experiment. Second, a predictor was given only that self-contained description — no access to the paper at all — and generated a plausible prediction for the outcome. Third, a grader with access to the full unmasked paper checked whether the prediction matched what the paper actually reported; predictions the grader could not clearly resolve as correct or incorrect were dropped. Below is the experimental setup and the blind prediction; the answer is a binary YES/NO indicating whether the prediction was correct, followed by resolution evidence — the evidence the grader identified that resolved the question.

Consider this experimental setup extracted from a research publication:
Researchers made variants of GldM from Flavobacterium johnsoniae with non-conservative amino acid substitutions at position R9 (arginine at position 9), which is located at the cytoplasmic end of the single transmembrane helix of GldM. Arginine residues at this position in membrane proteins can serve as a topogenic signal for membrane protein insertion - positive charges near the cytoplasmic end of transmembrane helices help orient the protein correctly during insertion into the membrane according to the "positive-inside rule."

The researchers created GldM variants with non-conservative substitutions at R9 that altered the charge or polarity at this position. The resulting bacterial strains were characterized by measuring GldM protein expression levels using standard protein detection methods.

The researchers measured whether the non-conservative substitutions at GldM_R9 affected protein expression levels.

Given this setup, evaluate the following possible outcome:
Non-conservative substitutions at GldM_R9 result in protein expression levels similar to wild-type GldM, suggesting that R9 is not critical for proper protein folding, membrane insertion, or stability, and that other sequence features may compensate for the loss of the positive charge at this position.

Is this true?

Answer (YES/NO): NO